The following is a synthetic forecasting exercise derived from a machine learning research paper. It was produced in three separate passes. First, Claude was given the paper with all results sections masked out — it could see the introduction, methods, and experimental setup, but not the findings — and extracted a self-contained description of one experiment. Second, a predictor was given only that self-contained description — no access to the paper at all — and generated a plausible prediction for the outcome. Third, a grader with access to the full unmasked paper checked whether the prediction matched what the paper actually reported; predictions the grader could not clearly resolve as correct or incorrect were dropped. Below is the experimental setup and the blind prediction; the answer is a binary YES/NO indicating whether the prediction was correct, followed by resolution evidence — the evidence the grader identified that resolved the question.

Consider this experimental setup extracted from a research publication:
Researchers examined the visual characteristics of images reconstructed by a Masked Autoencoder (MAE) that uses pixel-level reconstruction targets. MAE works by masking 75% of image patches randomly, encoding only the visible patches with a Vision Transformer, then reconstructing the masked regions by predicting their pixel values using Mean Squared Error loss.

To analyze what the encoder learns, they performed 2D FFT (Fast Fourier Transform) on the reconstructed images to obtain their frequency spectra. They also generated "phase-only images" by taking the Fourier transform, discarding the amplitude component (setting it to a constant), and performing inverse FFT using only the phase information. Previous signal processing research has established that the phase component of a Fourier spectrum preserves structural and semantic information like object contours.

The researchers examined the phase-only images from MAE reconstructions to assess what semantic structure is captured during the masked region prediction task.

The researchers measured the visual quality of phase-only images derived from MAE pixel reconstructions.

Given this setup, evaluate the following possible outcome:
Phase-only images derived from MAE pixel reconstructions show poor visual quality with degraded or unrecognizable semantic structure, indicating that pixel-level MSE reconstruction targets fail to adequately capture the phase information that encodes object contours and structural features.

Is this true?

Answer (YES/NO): NO